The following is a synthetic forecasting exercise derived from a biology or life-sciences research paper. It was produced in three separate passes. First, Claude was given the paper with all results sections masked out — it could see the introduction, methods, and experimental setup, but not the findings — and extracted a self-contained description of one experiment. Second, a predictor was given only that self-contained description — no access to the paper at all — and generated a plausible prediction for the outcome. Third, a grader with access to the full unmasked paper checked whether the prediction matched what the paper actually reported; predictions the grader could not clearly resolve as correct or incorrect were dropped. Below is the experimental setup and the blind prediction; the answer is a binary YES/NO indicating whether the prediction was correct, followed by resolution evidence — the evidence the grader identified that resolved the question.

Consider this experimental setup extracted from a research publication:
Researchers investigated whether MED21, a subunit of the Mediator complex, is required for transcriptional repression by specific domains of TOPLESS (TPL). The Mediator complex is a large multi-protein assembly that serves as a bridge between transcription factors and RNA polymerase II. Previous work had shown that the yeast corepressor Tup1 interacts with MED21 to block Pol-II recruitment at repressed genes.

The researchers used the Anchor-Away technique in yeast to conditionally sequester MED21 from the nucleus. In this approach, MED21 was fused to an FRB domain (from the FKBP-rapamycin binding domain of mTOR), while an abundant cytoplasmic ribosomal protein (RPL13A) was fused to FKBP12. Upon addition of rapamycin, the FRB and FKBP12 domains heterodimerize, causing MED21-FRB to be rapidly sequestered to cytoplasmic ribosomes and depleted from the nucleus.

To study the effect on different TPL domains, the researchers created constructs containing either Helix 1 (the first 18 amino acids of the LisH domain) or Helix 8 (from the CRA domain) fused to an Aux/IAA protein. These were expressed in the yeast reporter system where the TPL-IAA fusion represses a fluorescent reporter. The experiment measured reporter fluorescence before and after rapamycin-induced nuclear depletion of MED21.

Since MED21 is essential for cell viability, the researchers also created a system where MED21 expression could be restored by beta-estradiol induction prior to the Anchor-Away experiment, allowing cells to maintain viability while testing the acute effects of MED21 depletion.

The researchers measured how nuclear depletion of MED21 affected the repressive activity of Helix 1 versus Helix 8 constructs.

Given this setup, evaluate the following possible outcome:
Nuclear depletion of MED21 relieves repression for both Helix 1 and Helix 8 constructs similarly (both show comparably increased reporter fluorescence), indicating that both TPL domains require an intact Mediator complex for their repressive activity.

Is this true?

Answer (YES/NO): NO